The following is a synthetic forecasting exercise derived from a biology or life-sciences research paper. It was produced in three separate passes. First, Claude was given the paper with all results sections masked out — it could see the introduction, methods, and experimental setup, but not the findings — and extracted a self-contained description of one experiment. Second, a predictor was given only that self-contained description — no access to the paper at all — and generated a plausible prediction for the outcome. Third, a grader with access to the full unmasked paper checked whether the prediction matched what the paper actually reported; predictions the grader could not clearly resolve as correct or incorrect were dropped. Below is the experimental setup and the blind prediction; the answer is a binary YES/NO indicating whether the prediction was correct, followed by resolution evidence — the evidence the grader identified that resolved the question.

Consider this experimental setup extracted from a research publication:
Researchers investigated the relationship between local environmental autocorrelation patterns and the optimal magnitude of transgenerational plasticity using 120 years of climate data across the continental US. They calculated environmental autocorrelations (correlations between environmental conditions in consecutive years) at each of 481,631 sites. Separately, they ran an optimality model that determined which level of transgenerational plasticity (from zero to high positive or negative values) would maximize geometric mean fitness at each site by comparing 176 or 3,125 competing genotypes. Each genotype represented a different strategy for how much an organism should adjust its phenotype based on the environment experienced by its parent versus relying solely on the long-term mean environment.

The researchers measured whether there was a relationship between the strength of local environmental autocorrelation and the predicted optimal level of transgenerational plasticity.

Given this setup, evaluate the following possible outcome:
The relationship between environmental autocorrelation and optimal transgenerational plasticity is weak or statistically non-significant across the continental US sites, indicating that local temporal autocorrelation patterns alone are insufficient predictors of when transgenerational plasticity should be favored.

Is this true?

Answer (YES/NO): NO